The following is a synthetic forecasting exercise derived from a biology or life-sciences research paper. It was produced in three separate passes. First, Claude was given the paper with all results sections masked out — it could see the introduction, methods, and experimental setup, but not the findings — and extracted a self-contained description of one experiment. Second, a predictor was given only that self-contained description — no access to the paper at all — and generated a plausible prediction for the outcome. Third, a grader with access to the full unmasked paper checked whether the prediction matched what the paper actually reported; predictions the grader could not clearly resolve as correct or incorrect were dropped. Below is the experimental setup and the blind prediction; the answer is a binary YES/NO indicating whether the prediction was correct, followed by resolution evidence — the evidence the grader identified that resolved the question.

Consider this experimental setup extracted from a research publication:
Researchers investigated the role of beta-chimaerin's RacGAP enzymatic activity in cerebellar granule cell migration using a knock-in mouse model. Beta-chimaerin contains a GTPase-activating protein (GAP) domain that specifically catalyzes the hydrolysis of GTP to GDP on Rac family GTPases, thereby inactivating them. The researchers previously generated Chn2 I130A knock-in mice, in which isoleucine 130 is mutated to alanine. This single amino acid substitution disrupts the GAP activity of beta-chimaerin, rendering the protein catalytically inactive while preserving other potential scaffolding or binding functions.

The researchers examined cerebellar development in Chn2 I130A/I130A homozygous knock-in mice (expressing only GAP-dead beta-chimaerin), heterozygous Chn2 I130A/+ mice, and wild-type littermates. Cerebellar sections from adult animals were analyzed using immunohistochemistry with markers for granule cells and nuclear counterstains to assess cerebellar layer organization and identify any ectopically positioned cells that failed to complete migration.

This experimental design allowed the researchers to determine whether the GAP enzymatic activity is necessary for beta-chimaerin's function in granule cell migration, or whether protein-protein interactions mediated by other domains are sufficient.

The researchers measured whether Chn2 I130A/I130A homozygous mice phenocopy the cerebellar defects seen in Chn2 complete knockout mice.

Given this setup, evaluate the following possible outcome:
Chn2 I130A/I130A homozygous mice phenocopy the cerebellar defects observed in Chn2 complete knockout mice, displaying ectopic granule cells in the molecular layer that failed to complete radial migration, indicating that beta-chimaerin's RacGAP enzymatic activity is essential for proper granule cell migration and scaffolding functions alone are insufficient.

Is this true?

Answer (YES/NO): NO